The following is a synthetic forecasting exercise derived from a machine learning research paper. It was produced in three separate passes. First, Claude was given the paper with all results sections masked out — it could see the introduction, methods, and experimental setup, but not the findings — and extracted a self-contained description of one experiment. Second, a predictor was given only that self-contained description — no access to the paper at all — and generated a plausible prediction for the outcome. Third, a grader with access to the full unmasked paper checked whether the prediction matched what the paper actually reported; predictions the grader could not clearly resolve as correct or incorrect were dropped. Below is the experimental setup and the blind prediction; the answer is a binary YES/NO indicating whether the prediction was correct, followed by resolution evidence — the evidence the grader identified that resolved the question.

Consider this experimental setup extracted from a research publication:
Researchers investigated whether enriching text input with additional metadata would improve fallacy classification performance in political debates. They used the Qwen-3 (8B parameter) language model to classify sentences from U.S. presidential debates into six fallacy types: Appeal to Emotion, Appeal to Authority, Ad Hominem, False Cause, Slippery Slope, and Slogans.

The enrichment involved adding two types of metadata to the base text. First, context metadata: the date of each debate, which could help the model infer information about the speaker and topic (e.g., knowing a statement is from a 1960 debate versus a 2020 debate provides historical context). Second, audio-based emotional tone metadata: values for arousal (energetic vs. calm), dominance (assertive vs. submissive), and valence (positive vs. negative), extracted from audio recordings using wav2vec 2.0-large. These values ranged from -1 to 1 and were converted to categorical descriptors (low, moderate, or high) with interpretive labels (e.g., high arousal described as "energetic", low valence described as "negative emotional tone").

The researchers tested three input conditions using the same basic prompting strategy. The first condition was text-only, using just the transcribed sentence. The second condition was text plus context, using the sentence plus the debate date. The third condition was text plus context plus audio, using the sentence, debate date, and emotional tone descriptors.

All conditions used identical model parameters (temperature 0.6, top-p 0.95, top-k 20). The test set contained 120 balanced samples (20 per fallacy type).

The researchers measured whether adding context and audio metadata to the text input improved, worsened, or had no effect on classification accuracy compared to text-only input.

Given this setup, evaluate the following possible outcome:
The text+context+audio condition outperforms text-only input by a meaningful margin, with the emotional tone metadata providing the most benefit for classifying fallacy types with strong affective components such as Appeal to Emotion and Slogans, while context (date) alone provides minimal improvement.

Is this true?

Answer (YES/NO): NO